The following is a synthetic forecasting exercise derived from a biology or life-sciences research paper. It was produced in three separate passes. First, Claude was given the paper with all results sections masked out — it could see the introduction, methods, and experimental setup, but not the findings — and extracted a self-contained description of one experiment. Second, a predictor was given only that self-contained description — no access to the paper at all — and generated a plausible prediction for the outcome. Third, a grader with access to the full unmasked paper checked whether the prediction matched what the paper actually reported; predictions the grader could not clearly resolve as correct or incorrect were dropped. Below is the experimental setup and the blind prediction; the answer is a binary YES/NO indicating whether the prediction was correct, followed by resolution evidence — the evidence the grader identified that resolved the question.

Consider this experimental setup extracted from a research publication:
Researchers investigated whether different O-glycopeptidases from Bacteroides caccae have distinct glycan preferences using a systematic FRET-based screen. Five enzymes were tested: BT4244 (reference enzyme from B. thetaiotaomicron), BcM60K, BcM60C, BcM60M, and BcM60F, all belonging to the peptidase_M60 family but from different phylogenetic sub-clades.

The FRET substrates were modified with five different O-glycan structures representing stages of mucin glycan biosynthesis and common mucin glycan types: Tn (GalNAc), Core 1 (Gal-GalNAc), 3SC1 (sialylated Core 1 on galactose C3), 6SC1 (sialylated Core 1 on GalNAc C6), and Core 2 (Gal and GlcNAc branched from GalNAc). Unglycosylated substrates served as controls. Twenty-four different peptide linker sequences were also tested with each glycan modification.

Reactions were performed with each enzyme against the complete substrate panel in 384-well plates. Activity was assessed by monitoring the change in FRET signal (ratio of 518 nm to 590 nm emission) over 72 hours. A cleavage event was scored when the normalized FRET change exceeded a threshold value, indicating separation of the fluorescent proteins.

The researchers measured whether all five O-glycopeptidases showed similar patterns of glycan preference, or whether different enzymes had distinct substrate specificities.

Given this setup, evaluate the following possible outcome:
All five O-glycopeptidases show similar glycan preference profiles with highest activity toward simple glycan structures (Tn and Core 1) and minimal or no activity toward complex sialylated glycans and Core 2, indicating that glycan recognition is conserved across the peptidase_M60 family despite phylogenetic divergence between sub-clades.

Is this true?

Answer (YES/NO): NO